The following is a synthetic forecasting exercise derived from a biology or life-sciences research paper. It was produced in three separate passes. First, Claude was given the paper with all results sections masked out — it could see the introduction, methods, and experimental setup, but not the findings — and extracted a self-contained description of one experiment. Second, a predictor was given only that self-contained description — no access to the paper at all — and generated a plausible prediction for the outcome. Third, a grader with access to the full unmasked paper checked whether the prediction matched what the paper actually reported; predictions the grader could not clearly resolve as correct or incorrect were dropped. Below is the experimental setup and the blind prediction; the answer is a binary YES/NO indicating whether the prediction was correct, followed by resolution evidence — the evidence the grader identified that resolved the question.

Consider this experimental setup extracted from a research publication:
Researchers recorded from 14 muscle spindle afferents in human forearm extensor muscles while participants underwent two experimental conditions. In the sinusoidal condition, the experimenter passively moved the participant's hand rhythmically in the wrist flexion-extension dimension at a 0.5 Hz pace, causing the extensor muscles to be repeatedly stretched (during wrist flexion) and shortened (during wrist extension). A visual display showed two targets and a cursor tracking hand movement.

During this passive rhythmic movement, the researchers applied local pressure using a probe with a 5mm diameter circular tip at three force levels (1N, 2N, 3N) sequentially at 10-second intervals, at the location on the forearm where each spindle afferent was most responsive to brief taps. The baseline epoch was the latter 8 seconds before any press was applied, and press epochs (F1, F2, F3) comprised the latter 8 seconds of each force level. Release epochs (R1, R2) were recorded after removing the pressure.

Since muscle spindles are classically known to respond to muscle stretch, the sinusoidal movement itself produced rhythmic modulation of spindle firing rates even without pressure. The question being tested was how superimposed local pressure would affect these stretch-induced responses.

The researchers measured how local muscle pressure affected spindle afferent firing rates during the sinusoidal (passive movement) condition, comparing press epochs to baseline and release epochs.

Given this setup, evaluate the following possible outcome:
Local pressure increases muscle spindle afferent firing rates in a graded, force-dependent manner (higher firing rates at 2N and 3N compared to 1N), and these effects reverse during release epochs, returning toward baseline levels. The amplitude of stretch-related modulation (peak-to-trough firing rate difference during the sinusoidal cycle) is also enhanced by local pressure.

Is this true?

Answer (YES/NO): NO